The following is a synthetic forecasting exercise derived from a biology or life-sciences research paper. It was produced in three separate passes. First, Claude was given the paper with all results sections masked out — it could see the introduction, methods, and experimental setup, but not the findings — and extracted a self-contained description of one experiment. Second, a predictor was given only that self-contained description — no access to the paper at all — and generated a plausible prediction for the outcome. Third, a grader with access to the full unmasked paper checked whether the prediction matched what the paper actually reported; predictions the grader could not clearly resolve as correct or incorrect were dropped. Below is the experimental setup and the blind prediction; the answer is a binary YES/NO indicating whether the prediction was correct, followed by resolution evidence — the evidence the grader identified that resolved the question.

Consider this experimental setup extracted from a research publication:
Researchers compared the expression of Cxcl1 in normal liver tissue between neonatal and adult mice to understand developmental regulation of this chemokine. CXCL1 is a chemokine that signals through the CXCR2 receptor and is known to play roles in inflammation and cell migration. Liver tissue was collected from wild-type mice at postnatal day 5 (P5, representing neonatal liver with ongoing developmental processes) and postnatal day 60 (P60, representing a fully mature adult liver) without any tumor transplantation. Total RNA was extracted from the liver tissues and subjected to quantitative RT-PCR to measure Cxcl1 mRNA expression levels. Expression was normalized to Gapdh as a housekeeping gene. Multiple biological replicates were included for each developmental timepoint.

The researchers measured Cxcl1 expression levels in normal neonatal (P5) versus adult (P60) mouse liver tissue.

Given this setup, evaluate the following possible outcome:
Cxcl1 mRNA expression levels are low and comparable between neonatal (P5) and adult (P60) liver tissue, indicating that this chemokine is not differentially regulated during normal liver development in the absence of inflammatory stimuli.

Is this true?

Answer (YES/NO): NO